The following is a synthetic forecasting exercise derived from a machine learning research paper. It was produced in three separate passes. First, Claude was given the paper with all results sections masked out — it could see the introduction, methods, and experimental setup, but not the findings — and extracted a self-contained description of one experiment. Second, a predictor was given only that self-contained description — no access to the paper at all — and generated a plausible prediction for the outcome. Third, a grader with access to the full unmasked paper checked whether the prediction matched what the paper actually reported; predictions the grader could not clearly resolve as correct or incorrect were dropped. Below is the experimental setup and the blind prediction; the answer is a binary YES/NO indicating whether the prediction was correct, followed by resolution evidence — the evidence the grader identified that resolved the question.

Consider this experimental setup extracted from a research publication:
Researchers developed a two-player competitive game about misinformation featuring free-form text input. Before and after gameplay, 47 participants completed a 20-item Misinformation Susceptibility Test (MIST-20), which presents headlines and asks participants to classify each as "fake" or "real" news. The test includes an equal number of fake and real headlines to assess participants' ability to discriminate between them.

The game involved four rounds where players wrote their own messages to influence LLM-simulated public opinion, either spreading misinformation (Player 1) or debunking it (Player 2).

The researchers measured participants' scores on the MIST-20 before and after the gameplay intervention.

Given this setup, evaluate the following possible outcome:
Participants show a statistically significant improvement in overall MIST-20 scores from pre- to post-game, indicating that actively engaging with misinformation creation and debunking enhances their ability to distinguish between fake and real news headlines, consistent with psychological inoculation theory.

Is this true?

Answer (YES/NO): YES